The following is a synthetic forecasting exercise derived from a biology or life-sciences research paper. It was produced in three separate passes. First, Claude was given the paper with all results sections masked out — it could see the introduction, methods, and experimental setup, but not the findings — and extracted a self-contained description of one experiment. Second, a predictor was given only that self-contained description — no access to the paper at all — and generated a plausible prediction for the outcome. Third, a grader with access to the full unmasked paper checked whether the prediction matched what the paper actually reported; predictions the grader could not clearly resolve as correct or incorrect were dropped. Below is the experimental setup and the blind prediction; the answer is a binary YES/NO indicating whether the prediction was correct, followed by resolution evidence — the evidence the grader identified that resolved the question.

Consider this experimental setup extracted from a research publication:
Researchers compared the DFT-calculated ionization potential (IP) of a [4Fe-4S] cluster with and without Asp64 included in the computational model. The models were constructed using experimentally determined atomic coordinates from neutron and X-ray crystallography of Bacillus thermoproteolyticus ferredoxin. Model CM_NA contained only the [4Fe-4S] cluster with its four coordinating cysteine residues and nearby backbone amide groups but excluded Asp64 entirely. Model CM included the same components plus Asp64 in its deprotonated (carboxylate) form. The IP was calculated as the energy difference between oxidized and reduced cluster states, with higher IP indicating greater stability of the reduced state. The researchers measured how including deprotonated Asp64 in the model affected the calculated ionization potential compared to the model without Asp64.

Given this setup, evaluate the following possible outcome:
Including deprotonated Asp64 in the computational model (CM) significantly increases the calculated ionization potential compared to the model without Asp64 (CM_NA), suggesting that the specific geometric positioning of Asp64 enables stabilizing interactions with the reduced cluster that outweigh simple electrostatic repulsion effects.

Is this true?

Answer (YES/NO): NO